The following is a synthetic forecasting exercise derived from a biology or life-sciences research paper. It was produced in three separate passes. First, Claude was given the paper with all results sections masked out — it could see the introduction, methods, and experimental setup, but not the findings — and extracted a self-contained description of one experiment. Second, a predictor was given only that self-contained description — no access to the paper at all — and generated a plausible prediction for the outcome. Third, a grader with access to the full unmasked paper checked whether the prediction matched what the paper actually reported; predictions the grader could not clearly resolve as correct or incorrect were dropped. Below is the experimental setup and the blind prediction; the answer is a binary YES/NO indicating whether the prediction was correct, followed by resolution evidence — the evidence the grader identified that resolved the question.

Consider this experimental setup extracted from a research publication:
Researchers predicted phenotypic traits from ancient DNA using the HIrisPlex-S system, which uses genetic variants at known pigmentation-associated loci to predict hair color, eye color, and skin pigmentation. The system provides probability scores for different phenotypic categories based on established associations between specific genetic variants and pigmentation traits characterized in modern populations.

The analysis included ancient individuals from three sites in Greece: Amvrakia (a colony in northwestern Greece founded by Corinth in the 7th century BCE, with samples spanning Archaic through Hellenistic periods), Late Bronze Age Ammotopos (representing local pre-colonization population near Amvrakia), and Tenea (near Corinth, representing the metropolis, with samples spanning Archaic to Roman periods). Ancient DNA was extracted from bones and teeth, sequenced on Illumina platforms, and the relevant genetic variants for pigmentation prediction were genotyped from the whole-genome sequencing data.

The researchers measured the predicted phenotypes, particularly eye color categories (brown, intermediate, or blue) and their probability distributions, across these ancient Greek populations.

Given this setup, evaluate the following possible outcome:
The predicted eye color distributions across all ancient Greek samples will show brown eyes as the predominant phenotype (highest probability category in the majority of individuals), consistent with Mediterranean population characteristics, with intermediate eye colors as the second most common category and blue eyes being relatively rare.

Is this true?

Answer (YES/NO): YES